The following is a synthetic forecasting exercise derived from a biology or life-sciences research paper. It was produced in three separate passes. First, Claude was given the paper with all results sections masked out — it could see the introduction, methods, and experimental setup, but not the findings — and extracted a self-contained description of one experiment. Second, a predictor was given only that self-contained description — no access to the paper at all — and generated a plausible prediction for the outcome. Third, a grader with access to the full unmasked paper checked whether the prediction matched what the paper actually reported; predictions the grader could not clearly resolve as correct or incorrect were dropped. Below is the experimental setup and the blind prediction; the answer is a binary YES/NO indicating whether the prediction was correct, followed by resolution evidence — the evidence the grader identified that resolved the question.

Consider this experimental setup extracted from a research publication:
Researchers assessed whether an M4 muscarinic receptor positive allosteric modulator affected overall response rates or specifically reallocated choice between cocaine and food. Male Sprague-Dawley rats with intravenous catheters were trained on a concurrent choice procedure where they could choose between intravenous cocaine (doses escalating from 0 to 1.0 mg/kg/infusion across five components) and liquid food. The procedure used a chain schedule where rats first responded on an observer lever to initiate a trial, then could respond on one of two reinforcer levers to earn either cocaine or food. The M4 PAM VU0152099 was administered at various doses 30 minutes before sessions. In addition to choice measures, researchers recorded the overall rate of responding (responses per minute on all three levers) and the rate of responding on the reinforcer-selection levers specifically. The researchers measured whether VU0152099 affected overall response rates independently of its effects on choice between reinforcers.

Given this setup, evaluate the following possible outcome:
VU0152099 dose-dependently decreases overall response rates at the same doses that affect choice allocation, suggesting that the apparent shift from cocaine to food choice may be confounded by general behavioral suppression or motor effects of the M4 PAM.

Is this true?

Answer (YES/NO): NO